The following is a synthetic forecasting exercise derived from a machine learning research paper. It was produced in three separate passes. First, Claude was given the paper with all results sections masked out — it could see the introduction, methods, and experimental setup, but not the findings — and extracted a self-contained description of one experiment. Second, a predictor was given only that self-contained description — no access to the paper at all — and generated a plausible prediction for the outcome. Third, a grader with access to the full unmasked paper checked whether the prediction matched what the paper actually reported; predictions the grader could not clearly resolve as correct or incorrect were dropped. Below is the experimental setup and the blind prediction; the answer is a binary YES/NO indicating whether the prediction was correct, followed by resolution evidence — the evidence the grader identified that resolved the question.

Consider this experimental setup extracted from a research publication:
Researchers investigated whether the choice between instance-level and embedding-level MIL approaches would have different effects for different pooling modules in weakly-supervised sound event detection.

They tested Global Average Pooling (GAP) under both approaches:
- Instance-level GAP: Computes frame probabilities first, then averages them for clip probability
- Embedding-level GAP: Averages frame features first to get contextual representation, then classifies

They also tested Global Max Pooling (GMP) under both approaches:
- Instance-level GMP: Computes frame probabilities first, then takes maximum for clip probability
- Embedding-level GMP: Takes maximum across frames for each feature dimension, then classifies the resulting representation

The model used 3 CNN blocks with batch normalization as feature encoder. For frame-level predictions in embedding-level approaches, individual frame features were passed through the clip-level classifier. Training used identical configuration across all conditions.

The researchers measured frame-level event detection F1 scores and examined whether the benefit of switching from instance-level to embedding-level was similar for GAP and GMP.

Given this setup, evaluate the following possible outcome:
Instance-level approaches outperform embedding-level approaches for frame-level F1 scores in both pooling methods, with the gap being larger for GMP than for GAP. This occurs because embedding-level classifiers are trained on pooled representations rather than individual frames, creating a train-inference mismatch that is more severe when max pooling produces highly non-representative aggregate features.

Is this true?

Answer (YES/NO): NO